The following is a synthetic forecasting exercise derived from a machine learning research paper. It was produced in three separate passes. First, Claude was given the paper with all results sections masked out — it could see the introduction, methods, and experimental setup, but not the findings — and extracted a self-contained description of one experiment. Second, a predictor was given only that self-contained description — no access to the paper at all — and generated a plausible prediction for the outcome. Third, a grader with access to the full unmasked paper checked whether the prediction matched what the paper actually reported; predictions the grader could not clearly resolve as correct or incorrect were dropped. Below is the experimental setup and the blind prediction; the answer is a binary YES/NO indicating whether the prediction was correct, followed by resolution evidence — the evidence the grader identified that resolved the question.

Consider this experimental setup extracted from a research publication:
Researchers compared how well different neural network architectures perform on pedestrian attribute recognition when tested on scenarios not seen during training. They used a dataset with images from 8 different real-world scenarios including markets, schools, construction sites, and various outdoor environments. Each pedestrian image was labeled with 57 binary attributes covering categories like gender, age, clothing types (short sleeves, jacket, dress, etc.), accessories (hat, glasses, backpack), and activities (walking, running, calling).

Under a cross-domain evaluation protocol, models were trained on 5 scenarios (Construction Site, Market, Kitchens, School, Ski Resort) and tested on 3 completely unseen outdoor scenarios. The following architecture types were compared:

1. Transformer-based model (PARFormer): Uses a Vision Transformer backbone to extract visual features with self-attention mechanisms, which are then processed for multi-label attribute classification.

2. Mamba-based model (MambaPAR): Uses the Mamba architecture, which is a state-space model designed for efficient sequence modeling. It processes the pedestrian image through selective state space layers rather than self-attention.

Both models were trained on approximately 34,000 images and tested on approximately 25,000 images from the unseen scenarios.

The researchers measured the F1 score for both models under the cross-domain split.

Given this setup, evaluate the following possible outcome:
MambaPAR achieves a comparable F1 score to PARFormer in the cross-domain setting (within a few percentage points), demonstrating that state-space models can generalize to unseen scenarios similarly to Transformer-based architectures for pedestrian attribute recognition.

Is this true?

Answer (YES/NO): YES